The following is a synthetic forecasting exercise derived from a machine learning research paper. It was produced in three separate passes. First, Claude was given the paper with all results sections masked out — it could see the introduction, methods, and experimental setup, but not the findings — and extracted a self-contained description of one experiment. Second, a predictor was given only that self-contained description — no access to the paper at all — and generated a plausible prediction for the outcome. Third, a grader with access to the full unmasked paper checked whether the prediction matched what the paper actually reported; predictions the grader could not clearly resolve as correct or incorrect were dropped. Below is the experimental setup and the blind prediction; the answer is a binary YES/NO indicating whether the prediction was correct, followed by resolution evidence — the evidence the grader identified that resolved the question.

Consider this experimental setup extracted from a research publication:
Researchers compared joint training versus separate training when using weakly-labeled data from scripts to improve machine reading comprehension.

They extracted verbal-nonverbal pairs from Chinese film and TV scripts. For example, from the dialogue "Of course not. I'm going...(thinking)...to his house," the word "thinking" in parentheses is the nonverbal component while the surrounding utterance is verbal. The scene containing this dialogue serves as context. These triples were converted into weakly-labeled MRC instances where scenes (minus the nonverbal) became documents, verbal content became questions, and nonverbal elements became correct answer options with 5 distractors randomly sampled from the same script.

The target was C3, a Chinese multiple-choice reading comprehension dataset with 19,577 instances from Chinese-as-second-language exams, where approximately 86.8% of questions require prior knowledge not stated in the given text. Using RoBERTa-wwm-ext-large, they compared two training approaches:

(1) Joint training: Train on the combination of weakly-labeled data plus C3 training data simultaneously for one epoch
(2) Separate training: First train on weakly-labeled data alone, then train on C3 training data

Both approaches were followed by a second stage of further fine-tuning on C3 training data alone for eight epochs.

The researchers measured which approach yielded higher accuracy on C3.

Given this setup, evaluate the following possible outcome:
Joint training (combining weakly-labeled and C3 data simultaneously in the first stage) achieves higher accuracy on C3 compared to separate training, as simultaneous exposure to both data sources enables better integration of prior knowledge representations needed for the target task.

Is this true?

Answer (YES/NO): YES